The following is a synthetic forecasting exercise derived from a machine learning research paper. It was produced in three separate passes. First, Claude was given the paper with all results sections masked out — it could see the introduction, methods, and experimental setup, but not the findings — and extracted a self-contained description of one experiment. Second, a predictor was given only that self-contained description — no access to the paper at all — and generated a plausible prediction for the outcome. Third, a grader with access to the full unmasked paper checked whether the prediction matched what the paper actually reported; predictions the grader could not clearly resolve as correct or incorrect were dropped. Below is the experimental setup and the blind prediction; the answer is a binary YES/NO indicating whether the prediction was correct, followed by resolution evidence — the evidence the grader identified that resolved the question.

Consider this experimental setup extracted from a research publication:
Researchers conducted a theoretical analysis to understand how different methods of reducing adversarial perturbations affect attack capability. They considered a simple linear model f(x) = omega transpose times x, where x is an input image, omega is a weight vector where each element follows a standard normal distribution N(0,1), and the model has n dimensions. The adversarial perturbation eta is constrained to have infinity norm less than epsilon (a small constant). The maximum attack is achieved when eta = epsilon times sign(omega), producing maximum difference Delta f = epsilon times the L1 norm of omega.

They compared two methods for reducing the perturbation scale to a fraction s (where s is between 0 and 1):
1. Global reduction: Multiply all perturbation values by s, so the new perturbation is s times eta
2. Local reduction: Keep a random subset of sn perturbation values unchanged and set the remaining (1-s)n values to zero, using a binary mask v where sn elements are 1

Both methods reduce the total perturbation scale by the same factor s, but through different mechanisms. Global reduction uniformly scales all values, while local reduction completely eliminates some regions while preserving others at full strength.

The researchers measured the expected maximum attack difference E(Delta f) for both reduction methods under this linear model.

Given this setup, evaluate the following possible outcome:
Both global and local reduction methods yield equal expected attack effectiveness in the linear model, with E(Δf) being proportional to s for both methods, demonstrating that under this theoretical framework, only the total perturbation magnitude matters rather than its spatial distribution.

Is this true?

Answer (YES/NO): YES